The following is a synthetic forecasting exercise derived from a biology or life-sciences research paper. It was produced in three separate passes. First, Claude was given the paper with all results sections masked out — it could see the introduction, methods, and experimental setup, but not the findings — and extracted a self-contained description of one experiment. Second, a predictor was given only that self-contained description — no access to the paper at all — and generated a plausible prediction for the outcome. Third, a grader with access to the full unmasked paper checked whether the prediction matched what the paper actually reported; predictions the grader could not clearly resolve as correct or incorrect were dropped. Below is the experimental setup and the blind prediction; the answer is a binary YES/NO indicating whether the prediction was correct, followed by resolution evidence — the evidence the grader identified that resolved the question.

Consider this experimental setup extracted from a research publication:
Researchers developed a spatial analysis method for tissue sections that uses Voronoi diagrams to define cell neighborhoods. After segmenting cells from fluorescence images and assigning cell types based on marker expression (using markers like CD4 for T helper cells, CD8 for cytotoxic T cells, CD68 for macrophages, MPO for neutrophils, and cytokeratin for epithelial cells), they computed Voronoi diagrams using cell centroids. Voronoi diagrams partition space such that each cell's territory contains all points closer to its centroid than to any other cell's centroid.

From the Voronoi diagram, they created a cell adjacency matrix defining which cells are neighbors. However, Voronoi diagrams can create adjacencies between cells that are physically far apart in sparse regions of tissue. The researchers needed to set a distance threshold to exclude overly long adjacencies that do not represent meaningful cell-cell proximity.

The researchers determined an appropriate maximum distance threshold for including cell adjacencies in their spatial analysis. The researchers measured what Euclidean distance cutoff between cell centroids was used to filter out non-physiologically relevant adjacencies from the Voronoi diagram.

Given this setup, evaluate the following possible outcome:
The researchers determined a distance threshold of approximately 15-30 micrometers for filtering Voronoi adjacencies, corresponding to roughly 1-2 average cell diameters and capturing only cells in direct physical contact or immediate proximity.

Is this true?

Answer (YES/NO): NO